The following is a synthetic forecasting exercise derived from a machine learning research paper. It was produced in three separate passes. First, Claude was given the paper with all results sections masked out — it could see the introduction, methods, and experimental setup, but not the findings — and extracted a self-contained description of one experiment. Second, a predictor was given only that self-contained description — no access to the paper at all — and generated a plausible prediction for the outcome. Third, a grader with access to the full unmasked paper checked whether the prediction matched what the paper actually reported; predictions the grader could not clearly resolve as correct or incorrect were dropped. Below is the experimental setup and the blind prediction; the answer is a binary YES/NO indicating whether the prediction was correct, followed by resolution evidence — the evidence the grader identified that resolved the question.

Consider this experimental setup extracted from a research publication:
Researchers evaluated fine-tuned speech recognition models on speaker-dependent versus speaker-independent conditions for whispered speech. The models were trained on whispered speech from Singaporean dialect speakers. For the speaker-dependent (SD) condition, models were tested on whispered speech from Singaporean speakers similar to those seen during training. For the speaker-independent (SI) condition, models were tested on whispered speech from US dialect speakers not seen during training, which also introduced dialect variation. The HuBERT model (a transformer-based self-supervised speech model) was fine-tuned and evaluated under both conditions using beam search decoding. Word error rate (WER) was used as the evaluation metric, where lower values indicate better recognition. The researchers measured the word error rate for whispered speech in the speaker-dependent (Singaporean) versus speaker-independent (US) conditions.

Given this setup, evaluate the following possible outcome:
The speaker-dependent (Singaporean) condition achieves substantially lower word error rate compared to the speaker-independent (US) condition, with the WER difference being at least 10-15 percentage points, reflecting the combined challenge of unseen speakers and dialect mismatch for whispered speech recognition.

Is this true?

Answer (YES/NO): NO